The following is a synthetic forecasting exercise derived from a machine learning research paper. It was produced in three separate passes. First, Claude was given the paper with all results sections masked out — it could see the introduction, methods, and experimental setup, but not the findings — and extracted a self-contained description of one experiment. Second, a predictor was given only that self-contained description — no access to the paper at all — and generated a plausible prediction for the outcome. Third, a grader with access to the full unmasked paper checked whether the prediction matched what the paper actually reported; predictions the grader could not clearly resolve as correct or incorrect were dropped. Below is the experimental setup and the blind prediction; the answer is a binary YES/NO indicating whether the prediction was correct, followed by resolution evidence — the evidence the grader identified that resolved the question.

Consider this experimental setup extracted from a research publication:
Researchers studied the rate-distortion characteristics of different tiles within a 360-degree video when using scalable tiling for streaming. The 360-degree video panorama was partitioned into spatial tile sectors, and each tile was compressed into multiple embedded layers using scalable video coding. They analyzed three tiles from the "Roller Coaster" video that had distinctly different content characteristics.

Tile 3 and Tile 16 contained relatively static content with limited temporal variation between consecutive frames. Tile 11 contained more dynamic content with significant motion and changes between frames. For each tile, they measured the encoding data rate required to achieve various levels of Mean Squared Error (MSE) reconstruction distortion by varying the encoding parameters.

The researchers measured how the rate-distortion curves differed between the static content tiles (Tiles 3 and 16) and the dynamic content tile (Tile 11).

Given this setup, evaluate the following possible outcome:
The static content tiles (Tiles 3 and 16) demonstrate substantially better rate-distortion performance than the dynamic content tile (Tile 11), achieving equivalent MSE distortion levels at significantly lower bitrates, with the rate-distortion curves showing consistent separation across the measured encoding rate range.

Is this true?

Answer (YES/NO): YES